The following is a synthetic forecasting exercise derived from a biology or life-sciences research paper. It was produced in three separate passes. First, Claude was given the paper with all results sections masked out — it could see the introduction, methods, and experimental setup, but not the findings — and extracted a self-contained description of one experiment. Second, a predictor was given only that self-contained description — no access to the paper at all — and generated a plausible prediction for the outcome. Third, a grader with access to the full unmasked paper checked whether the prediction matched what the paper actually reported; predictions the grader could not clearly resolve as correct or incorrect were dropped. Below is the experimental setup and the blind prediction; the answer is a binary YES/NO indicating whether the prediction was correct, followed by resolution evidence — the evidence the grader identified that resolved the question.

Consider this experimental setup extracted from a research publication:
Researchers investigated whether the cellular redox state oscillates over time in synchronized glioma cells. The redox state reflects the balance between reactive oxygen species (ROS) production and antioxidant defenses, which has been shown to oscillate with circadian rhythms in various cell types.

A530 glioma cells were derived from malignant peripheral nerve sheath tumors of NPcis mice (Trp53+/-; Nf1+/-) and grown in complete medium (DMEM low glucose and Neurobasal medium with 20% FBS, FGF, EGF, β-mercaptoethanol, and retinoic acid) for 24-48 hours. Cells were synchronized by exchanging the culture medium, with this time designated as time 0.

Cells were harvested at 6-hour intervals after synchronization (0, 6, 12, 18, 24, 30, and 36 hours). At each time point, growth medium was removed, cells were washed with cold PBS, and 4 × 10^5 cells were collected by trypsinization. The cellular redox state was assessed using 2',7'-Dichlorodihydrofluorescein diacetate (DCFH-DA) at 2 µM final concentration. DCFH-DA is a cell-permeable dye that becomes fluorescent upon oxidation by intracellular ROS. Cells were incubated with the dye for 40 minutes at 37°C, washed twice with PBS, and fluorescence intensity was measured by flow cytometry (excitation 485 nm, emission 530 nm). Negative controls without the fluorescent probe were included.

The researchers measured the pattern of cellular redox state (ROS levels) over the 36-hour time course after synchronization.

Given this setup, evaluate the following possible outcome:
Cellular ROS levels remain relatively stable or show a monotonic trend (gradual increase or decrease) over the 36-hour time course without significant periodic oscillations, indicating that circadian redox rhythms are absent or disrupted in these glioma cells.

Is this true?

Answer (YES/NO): NO